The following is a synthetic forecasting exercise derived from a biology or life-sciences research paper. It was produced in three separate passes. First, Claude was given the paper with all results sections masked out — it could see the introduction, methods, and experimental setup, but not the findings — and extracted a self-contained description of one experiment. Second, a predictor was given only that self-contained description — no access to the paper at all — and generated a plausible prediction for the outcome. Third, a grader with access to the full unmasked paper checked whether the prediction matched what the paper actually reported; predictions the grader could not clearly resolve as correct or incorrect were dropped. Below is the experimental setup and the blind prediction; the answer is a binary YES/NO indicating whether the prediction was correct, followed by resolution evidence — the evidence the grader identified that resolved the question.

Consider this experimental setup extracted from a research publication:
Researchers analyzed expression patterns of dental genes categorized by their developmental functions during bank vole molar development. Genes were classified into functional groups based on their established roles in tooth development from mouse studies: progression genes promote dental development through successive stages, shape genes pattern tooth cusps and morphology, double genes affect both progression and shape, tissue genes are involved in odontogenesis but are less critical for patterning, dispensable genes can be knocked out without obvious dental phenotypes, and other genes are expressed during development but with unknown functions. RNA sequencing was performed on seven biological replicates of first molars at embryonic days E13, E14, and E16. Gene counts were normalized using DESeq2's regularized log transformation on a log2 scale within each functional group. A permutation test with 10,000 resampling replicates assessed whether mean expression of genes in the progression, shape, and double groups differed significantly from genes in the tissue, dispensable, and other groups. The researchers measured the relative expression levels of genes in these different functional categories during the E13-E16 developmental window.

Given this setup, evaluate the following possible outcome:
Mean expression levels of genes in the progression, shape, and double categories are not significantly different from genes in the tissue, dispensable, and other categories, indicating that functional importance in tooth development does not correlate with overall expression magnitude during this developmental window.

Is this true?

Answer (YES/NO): NO